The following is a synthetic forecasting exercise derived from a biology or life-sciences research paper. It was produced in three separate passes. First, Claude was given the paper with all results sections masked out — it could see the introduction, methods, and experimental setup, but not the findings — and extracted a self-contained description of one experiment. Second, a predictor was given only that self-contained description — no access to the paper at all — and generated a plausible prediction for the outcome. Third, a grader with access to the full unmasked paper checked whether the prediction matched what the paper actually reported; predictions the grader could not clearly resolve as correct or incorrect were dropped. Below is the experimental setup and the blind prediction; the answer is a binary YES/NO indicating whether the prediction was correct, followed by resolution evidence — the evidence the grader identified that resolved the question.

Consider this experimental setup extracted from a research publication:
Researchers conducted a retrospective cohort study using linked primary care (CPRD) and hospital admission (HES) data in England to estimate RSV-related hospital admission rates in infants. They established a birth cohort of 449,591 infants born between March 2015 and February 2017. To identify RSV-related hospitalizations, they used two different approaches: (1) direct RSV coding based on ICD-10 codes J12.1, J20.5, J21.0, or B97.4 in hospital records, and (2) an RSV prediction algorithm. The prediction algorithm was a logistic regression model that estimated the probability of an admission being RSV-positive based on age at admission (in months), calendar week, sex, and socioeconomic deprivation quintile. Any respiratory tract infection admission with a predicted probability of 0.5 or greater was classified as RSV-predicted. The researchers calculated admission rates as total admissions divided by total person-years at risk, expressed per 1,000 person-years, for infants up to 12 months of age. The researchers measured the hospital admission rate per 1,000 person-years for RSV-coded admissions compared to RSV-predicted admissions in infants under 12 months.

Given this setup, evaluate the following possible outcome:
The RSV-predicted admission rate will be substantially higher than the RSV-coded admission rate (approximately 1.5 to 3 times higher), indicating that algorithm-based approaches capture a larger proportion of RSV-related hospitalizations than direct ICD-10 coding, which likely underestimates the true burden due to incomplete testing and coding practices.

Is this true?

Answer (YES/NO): YES